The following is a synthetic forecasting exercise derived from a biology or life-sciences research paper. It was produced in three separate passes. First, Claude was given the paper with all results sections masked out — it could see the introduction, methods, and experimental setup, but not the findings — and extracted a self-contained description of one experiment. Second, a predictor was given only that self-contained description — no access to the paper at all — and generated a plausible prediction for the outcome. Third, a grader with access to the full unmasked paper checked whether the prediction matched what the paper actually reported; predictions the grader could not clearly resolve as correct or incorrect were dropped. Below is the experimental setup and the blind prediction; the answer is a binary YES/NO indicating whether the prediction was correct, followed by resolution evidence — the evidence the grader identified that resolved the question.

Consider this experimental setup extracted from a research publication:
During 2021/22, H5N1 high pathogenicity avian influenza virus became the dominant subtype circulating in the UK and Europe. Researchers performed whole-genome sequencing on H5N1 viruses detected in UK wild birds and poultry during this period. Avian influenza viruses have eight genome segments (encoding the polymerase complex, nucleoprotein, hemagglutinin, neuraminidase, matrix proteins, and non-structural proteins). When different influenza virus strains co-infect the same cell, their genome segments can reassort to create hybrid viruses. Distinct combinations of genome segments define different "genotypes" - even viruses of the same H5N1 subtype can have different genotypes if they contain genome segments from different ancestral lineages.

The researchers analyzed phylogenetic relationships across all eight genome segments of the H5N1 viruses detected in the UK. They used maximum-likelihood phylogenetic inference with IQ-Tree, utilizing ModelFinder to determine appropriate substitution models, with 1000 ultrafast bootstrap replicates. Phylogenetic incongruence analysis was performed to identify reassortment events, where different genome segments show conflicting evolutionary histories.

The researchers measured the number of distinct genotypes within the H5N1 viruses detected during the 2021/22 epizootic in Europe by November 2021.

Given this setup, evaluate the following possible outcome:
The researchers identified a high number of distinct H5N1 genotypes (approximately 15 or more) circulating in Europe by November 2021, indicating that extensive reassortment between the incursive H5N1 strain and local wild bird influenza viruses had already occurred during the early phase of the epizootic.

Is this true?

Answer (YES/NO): YES